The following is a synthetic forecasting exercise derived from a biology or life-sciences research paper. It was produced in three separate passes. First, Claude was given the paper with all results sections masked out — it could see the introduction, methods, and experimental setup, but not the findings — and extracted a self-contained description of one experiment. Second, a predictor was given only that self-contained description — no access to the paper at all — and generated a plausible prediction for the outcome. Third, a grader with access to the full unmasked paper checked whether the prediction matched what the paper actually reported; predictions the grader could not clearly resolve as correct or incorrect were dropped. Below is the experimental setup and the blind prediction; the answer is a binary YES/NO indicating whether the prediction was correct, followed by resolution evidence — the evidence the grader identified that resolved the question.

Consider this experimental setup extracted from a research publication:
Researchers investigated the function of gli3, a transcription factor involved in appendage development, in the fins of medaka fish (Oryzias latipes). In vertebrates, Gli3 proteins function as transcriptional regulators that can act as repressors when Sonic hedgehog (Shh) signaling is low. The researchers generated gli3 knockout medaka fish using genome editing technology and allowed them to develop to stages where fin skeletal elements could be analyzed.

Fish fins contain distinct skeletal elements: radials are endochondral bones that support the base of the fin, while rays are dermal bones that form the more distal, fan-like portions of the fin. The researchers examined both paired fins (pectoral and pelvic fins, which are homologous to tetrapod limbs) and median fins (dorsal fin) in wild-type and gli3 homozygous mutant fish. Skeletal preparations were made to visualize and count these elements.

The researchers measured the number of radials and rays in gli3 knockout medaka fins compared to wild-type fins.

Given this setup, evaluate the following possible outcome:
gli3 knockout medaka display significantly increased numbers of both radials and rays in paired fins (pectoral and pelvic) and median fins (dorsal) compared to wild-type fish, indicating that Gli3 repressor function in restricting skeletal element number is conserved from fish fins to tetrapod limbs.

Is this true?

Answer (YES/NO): YES